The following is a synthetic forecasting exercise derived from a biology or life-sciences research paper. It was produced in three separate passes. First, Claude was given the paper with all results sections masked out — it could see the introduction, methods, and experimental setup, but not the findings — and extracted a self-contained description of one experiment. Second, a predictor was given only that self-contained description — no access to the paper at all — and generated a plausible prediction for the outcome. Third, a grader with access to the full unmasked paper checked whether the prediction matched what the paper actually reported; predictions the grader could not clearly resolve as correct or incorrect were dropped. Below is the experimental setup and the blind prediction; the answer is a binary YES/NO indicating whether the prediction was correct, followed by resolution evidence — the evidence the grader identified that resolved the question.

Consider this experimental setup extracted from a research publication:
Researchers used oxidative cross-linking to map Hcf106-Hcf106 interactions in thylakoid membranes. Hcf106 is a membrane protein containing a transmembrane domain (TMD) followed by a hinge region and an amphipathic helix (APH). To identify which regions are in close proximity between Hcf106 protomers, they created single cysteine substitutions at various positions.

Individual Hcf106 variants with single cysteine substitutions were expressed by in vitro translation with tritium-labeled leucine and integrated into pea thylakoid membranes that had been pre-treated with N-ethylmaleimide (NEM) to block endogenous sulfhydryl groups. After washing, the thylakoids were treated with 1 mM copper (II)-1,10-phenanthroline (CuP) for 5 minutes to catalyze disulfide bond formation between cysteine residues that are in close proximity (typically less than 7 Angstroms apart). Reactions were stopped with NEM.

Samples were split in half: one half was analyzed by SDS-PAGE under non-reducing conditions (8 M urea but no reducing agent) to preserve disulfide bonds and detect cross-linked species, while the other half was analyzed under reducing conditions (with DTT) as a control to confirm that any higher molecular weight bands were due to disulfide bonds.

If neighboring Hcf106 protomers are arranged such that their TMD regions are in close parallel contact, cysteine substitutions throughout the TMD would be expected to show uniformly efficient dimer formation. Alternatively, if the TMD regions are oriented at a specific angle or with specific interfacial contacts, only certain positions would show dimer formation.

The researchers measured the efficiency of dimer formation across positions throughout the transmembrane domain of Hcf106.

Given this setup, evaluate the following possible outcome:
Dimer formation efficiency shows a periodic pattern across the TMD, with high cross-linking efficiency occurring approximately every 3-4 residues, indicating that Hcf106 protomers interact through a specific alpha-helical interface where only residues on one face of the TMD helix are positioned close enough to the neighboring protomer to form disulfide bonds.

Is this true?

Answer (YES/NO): NO